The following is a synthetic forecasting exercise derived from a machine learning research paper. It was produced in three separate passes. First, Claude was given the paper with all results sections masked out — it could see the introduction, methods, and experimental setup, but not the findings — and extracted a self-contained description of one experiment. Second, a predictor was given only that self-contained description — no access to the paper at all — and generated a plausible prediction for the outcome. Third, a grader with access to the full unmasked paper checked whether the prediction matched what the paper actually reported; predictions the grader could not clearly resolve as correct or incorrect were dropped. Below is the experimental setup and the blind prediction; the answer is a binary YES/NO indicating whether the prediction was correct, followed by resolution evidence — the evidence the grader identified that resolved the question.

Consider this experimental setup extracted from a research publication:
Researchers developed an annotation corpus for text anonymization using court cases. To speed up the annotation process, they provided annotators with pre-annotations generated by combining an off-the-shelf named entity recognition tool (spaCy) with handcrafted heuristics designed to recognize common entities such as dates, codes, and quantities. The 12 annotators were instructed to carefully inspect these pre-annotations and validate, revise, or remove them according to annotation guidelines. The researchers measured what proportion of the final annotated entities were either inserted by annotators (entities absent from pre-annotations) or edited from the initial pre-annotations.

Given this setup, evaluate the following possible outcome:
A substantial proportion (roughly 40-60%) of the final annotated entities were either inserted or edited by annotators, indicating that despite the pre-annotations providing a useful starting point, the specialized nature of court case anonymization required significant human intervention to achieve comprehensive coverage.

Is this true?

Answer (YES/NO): NO